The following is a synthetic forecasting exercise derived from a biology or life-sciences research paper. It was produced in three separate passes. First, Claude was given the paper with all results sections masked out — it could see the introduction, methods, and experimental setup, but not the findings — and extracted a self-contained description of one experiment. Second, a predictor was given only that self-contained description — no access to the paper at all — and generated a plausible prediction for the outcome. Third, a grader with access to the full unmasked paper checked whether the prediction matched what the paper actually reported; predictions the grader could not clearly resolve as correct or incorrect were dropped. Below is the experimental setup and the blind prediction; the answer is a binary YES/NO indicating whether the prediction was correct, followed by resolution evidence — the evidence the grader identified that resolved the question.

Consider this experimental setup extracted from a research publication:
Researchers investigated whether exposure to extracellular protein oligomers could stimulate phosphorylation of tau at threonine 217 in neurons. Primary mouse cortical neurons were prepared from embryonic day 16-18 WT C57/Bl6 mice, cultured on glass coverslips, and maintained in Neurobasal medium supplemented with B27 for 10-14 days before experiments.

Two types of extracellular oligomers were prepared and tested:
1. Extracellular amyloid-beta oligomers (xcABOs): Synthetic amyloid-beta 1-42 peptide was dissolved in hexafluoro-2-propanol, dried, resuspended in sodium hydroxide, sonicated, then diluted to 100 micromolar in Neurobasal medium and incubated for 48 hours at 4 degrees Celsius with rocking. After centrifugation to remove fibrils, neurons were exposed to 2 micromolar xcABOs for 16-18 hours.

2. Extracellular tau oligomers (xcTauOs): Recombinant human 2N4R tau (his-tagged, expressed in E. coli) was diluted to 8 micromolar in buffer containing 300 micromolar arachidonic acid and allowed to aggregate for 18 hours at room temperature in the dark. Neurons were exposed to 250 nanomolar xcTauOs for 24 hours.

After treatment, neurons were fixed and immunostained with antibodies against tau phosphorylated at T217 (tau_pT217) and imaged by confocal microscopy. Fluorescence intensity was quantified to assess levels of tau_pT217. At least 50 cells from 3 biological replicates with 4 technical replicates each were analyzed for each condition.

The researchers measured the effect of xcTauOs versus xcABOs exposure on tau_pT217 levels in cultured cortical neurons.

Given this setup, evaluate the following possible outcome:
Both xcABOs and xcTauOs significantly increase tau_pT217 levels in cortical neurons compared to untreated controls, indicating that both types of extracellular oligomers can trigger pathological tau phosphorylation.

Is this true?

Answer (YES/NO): NO